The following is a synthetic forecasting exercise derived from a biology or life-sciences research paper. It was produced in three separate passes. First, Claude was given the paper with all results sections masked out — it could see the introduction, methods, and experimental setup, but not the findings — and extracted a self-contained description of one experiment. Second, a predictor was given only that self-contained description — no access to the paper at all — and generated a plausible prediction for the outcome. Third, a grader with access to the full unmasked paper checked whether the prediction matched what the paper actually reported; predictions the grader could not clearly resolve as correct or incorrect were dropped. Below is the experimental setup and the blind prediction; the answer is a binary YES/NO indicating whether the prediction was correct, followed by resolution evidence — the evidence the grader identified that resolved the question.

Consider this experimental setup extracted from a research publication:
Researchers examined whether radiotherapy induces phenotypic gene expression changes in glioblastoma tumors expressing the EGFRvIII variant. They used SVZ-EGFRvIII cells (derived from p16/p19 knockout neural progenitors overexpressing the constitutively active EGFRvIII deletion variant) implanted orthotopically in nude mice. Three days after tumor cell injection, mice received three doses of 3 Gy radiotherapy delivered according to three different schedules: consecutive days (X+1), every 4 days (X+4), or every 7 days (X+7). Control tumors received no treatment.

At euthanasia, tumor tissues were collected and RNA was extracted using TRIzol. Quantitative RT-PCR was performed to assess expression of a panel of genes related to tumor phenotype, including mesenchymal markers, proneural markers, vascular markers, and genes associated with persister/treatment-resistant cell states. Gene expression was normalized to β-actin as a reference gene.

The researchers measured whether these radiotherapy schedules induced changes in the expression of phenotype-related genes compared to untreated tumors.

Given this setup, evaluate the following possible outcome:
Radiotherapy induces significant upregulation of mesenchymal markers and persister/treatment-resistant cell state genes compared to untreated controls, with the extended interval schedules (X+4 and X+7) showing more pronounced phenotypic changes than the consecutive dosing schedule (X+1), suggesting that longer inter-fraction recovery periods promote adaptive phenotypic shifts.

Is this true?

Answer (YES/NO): NO